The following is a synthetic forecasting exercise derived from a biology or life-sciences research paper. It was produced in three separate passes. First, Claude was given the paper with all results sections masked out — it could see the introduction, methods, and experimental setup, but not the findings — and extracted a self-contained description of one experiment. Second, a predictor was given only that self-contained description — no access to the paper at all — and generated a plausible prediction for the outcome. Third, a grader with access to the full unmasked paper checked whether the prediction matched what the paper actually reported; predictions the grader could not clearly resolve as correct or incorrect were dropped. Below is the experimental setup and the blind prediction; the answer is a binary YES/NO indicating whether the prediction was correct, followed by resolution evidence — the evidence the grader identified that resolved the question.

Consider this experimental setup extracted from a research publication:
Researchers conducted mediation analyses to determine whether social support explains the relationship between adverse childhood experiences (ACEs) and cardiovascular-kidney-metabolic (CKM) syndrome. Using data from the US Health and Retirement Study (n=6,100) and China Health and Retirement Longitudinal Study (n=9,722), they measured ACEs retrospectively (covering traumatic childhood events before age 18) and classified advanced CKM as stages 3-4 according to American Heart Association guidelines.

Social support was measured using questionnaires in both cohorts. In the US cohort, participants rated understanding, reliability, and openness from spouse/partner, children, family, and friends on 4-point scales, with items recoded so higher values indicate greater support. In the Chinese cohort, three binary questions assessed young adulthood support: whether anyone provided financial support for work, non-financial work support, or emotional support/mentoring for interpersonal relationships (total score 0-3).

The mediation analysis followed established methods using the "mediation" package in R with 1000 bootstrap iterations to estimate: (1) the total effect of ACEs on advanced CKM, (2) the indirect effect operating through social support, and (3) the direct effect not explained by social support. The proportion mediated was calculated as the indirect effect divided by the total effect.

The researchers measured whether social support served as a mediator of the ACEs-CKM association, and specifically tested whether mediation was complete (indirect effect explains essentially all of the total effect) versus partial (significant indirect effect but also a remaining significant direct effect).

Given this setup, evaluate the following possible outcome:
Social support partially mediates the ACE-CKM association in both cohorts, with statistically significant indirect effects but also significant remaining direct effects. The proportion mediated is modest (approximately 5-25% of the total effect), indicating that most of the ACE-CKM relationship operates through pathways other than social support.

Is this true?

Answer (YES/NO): NO